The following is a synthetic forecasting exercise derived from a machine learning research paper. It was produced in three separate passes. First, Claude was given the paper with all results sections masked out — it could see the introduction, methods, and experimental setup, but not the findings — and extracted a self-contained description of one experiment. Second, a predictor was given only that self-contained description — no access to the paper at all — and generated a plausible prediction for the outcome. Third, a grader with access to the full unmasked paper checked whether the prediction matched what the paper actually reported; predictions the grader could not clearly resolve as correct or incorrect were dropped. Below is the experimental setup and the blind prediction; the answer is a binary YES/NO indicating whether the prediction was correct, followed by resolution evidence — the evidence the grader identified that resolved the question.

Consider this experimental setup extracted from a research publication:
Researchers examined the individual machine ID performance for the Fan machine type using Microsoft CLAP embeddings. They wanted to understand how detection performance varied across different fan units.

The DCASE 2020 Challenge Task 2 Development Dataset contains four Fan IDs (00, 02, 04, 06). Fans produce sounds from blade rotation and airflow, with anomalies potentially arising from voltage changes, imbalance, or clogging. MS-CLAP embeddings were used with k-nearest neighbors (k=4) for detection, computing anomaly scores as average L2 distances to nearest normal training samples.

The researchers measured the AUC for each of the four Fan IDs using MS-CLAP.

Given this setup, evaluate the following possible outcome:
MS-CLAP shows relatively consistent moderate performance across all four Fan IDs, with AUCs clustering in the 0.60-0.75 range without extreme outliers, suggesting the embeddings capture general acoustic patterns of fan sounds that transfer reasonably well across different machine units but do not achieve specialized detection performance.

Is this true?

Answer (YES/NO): NO